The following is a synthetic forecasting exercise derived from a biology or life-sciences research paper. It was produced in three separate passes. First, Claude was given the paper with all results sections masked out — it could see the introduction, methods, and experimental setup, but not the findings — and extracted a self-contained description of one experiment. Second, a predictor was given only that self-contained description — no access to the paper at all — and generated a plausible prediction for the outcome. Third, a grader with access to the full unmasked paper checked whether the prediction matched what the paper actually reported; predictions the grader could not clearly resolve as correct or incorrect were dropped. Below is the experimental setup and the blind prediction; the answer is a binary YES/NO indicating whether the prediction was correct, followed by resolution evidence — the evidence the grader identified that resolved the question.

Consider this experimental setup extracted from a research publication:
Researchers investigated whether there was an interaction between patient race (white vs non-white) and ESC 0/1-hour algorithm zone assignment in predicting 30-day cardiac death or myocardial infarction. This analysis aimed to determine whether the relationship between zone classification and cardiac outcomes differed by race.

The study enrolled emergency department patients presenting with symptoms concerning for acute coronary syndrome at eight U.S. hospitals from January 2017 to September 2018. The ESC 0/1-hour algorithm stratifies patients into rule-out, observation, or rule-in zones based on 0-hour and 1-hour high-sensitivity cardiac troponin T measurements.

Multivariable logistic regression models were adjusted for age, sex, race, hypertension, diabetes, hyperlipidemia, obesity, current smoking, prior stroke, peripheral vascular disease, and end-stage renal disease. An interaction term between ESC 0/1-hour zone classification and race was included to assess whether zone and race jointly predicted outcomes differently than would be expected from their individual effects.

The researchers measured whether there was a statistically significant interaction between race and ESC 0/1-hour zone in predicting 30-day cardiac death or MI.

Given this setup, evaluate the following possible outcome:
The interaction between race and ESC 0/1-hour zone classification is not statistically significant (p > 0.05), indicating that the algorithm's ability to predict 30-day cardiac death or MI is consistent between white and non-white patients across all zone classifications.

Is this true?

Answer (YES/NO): YES